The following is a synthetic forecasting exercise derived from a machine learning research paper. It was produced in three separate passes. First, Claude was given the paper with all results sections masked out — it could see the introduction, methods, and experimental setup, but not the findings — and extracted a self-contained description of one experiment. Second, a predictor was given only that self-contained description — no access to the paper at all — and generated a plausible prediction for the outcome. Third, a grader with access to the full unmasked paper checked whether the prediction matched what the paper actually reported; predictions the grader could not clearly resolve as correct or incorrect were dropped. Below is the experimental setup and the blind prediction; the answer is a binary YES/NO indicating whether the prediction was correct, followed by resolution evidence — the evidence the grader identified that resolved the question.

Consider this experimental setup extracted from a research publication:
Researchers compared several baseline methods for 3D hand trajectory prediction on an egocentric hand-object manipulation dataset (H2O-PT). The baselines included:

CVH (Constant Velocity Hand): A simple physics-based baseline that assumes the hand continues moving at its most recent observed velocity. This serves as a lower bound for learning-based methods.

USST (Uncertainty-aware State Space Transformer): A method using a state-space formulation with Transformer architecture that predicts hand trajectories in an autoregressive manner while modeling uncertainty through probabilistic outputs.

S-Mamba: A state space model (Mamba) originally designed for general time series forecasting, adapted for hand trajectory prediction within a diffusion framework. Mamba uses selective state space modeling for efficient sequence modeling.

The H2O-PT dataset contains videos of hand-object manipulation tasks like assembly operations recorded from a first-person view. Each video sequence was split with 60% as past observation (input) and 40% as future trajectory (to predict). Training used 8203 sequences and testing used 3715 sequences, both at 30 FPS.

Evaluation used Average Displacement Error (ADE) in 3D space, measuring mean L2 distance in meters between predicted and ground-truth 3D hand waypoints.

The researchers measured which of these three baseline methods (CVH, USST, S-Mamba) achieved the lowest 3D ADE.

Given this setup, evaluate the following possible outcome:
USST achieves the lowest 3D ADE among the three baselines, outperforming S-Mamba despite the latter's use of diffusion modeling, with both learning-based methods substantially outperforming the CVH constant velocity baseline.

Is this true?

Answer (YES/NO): YES